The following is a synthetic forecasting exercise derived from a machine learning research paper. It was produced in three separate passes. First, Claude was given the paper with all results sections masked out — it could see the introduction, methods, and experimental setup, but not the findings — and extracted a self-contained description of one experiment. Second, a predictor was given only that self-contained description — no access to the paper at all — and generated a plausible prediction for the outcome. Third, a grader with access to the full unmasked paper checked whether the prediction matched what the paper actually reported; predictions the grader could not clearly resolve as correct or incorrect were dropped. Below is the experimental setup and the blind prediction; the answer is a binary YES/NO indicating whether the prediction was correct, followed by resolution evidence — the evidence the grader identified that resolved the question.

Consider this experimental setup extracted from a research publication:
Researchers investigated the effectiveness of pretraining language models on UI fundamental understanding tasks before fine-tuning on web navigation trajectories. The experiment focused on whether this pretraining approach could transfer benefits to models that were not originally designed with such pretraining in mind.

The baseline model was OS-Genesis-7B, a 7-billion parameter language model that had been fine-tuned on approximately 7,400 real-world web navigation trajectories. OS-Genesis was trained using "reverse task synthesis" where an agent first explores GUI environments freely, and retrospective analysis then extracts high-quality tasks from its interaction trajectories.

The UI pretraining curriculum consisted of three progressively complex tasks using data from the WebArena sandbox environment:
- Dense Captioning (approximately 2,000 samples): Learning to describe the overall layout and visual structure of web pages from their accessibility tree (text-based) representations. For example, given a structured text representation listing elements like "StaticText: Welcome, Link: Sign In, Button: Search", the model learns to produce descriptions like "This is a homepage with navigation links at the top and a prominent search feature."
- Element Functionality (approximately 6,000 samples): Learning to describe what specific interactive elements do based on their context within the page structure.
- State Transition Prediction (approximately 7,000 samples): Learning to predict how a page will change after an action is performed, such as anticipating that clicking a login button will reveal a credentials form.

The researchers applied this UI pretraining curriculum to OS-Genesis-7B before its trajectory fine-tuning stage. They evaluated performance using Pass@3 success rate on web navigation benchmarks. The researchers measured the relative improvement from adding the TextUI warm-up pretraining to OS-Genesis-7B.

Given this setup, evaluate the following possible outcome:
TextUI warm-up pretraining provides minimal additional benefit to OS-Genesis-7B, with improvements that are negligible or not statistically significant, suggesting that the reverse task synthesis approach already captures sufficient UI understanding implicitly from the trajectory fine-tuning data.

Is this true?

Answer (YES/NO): NO